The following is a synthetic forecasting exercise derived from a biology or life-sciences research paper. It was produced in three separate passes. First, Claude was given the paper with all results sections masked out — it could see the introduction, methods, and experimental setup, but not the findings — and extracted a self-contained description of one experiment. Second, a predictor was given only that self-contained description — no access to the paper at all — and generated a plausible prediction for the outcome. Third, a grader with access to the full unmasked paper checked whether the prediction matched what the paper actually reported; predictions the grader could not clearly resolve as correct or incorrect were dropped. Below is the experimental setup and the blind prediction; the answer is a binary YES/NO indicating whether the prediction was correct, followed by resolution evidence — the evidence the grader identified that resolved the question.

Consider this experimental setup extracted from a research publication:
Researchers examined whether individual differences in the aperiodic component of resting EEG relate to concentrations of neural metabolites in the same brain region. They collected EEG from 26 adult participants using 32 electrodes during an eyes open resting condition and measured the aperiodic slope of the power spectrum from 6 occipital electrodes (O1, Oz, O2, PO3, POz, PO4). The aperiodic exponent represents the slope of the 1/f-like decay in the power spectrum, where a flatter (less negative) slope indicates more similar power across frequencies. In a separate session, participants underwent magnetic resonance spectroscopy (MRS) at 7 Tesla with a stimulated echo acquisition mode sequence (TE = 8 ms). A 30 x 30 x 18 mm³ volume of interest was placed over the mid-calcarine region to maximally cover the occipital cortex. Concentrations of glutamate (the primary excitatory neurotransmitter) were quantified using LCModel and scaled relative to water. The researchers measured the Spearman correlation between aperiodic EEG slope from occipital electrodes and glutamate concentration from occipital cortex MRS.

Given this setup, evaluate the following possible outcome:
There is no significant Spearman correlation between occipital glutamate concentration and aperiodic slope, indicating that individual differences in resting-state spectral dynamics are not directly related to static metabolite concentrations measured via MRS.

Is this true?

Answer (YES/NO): NO